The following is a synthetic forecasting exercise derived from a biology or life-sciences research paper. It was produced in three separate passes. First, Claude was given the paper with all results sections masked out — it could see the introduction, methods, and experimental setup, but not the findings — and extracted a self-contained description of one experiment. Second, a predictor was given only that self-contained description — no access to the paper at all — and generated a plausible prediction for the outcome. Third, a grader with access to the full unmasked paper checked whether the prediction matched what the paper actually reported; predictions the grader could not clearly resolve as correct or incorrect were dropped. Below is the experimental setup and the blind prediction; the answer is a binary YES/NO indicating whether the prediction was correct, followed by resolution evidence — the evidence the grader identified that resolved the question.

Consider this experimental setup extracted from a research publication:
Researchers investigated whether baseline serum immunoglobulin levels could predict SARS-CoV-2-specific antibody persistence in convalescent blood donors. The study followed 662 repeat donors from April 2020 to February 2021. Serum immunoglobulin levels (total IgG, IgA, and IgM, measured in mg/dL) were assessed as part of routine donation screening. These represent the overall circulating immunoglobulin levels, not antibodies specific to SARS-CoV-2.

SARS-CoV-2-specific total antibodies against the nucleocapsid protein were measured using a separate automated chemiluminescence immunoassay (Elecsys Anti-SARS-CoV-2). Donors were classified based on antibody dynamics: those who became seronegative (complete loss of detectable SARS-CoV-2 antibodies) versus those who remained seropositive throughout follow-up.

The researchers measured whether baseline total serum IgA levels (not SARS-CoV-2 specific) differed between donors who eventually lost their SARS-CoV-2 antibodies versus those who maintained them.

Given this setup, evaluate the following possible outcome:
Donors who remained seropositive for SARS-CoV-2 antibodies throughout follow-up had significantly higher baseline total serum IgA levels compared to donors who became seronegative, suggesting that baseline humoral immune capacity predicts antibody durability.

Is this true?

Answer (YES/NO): NO